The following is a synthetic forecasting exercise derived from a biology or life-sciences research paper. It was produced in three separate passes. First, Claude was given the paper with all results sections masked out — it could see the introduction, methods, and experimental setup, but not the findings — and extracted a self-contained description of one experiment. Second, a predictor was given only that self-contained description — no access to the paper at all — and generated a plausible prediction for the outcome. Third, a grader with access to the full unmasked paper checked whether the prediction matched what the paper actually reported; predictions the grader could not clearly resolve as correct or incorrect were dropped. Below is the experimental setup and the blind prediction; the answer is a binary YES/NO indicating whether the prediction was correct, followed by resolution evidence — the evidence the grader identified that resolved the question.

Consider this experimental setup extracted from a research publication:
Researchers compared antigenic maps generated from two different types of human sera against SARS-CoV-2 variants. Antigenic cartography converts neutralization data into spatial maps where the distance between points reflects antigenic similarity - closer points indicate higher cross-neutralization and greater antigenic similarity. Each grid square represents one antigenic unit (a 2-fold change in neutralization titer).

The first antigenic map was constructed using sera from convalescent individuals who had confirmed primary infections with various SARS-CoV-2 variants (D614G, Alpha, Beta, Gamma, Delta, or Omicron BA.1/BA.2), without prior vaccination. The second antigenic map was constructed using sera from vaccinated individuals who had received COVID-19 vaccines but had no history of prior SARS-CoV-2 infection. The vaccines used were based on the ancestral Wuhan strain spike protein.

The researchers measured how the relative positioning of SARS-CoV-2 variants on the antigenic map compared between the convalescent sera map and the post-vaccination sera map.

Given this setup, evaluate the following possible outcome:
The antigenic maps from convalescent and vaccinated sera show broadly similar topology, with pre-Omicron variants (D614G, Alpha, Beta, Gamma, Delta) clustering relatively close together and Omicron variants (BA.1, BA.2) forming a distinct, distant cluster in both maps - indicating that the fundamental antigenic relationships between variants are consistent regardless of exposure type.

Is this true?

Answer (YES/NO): YES